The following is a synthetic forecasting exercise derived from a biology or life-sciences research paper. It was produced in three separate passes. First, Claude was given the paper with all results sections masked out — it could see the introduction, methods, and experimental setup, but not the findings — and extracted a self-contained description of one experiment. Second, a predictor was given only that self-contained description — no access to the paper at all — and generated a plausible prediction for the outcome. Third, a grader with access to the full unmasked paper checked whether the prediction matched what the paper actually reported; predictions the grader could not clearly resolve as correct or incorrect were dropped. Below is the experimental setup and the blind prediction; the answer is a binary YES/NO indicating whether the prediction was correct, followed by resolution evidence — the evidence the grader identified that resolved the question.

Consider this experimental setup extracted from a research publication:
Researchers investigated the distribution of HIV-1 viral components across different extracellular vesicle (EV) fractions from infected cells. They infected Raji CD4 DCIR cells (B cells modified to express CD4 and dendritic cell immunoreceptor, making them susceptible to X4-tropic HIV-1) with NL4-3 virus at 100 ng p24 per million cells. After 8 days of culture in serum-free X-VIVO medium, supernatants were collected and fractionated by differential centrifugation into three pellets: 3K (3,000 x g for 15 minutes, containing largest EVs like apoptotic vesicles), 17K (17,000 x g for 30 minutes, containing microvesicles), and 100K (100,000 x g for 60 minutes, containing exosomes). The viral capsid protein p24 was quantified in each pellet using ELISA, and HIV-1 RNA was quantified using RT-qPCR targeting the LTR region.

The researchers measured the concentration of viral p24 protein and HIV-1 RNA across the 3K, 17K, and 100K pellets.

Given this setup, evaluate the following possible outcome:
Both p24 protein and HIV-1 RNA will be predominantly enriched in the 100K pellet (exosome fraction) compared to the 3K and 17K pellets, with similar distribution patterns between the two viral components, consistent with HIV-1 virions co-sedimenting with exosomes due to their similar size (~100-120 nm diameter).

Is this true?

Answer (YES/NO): NO